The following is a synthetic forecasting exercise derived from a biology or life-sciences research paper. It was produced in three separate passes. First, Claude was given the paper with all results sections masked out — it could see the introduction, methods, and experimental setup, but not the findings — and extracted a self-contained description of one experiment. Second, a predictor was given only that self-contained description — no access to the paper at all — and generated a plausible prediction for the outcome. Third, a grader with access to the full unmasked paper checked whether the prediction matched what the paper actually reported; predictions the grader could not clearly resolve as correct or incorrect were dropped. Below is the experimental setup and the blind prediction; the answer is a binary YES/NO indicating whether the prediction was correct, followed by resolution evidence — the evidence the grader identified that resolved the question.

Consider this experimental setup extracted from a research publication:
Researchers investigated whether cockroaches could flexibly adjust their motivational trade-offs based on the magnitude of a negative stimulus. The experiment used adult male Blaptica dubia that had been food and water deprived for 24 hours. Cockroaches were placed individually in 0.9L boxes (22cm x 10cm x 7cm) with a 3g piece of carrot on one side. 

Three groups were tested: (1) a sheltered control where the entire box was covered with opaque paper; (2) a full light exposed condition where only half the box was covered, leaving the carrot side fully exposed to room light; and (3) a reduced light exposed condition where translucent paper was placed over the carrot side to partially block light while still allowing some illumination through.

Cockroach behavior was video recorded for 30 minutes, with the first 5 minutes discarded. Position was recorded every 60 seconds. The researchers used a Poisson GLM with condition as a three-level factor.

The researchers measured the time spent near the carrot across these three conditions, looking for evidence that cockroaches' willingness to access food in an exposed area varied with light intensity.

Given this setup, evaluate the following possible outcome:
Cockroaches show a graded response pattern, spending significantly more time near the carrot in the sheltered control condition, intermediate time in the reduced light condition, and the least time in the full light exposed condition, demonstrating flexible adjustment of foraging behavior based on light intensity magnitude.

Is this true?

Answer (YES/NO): NO